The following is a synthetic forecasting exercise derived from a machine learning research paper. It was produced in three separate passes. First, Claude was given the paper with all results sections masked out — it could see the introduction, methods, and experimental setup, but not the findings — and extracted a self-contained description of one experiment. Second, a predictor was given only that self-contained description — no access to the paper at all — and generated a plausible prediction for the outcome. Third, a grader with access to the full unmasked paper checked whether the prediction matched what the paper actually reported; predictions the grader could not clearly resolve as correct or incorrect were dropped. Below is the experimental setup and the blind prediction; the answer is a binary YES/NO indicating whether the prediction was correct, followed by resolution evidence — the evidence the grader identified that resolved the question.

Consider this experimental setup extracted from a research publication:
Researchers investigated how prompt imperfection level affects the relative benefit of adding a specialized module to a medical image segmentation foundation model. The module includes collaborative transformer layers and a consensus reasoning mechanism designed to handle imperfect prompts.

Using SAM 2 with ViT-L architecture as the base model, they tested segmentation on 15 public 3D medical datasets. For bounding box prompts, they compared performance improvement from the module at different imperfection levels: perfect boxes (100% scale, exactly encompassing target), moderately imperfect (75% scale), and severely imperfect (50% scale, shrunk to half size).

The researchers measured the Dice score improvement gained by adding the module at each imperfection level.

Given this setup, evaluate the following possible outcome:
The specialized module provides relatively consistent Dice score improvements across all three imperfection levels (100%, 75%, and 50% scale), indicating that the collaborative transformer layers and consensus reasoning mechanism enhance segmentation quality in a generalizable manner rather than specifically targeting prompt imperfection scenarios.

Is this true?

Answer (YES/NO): NO